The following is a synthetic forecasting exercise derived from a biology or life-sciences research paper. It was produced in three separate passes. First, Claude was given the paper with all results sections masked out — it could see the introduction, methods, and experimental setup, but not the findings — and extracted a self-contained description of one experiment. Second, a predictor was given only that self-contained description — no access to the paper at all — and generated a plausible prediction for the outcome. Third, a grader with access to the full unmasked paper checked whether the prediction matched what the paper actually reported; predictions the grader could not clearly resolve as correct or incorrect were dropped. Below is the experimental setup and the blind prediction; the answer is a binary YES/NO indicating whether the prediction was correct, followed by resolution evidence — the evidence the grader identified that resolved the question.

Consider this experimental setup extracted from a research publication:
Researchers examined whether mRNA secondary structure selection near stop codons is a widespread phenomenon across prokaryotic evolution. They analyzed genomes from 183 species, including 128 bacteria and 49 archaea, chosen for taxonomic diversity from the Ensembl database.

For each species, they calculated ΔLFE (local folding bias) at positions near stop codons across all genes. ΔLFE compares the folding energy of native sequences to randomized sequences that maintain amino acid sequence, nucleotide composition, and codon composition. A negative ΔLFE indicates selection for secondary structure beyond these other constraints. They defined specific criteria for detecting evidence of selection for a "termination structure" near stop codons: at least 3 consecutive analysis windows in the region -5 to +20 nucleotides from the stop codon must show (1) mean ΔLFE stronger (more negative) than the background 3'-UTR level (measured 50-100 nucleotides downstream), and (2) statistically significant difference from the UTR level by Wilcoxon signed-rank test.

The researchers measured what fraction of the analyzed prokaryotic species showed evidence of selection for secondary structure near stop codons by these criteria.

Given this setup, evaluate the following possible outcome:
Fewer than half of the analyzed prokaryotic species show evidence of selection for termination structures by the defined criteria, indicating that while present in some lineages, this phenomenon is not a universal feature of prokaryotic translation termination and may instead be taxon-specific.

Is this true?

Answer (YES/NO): NO